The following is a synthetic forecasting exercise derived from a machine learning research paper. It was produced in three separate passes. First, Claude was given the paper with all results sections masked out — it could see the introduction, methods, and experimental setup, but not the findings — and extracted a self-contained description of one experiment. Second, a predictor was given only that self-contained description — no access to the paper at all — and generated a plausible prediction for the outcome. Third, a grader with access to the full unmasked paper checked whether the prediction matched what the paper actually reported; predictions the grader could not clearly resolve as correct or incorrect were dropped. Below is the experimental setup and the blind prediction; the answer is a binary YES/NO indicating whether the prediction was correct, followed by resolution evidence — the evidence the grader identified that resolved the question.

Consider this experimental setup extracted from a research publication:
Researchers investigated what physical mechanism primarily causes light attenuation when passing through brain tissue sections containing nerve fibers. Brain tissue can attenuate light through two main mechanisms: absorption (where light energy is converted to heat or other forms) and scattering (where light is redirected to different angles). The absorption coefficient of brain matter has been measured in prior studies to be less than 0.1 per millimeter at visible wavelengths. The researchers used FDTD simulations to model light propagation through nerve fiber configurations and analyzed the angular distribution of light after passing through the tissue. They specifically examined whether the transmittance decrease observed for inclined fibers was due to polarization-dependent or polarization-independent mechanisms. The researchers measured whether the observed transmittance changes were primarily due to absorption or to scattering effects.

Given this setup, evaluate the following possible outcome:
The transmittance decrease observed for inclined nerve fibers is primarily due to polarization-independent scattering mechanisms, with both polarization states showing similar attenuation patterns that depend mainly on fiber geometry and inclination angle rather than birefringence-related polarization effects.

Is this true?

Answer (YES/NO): YES